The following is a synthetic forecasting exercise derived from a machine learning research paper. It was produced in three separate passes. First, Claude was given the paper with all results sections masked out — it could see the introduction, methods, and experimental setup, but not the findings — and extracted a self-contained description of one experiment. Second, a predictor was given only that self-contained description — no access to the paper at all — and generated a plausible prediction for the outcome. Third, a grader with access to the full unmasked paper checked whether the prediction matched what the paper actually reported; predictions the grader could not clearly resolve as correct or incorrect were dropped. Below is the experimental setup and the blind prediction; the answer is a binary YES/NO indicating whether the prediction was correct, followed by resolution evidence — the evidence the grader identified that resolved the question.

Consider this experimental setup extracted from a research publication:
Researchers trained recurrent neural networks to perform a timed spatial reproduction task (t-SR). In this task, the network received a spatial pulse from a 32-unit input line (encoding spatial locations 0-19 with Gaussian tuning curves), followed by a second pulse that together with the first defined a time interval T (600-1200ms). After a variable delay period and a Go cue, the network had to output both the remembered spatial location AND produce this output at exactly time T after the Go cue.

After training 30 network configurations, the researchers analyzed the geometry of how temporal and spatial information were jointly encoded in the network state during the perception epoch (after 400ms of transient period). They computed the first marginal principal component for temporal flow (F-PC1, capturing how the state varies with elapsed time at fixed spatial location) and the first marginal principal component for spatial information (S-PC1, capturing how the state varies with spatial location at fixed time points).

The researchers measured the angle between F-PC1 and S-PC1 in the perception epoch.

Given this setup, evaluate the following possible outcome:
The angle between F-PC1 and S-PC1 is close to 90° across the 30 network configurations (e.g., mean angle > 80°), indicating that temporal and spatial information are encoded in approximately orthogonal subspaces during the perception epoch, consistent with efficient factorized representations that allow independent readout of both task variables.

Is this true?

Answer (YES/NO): YES